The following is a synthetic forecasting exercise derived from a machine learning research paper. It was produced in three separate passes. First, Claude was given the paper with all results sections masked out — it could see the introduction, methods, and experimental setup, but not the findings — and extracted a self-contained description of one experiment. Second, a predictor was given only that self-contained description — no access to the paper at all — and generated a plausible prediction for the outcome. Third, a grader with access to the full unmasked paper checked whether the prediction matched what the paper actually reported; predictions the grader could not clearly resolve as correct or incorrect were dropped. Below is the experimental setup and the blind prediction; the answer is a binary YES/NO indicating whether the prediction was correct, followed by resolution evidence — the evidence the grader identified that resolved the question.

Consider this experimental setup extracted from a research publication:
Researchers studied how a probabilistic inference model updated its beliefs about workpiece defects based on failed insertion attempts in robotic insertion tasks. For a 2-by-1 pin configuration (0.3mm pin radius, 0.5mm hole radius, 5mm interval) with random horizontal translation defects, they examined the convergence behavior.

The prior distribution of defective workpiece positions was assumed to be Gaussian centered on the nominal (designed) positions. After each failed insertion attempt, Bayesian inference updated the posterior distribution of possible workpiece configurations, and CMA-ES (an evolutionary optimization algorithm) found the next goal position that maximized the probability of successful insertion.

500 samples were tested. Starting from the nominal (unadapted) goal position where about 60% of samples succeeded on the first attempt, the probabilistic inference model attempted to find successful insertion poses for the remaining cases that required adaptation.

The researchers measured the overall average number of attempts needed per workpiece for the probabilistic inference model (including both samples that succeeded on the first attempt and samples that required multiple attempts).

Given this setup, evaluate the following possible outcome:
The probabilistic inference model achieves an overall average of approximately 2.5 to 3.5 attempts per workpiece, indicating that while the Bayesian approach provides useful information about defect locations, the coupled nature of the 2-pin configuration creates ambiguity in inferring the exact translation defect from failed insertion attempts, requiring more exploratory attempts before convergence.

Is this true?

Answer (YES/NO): NO